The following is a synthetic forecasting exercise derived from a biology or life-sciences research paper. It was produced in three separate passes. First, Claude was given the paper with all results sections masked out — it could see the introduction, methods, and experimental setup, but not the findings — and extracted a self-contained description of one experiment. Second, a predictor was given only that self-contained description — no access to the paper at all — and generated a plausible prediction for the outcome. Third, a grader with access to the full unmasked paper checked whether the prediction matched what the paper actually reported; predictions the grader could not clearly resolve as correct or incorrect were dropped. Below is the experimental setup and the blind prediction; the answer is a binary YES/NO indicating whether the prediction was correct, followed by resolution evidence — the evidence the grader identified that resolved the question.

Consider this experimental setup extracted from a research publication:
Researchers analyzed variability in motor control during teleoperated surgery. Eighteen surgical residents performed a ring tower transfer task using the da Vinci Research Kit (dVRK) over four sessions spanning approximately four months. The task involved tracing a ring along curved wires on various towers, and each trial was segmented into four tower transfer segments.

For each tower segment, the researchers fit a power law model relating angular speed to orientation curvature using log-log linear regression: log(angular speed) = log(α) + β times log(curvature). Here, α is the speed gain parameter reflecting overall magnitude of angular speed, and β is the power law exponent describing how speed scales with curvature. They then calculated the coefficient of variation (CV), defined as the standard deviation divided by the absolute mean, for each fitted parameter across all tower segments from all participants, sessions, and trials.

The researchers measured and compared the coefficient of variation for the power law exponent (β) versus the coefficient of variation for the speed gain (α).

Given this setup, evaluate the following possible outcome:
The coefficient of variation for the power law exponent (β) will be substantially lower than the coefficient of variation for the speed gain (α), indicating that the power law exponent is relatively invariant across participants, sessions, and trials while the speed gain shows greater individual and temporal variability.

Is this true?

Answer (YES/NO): YES